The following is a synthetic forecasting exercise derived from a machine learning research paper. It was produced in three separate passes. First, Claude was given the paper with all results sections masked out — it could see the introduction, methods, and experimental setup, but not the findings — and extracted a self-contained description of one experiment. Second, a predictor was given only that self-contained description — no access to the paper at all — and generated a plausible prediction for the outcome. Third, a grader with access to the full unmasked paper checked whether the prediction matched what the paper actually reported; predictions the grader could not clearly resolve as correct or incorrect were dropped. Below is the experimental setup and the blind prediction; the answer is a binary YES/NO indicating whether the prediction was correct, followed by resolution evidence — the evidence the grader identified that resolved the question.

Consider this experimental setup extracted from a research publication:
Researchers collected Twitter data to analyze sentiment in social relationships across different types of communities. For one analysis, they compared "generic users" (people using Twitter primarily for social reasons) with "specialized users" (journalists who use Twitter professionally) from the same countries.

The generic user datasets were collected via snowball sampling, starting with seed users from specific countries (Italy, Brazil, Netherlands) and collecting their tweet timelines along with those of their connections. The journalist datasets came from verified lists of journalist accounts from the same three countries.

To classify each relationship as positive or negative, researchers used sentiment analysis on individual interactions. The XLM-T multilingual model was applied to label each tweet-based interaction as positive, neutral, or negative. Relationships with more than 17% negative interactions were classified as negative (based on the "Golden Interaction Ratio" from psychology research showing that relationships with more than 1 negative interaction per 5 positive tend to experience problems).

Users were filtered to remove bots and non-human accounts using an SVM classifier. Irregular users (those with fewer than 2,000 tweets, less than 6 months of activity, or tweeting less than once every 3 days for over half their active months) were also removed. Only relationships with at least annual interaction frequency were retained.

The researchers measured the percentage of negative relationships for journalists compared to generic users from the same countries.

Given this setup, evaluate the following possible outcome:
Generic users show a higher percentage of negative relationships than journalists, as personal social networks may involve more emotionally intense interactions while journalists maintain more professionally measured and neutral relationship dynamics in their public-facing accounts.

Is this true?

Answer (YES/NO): NO